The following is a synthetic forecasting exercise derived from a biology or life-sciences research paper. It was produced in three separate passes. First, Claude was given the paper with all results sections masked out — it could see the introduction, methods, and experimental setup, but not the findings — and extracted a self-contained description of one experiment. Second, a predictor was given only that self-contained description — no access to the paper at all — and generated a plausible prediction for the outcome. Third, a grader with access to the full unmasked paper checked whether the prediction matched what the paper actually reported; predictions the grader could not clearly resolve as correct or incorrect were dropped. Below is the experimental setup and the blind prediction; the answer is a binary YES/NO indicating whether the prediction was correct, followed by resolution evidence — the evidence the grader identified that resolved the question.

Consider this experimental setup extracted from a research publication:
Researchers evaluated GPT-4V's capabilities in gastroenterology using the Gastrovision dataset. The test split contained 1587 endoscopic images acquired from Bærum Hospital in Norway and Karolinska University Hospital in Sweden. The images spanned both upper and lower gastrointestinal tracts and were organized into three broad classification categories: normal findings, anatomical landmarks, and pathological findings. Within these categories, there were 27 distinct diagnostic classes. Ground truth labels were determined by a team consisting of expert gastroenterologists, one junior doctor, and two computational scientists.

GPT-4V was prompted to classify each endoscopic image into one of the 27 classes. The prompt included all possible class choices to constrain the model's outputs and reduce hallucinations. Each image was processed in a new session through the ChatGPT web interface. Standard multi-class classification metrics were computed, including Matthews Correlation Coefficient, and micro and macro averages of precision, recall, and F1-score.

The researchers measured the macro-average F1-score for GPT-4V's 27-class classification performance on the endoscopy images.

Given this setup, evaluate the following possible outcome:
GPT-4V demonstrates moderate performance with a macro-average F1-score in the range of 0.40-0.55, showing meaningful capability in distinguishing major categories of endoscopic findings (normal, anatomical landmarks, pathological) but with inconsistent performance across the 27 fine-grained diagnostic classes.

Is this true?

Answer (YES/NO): NO